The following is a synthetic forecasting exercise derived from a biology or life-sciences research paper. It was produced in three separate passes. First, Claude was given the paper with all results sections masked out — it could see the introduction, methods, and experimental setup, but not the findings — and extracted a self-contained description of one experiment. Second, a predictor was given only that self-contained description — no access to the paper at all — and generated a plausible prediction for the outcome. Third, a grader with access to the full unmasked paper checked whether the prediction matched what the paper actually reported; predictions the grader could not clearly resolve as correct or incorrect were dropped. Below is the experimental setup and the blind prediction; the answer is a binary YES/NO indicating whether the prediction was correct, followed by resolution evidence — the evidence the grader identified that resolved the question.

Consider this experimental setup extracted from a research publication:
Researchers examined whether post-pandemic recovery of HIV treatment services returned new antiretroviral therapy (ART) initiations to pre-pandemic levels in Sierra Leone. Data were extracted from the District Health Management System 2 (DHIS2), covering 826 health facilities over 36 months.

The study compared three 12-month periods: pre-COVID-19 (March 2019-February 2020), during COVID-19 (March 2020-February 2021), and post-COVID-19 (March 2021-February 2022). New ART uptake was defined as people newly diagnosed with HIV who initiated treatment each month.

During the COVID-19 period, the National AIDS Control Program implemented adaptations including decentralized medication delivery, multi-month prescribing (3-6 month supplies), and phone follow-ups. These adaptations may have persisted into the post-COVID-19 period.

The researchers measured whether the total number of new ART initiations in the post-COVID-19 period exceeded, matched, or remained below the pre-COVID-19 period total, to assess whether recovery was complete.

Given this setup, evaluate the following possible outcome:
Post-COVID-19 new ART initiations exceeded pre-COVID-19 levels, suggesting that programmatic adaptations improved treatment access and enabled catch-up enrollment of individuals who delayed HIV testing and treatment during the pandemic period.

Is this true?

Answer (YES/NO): YES